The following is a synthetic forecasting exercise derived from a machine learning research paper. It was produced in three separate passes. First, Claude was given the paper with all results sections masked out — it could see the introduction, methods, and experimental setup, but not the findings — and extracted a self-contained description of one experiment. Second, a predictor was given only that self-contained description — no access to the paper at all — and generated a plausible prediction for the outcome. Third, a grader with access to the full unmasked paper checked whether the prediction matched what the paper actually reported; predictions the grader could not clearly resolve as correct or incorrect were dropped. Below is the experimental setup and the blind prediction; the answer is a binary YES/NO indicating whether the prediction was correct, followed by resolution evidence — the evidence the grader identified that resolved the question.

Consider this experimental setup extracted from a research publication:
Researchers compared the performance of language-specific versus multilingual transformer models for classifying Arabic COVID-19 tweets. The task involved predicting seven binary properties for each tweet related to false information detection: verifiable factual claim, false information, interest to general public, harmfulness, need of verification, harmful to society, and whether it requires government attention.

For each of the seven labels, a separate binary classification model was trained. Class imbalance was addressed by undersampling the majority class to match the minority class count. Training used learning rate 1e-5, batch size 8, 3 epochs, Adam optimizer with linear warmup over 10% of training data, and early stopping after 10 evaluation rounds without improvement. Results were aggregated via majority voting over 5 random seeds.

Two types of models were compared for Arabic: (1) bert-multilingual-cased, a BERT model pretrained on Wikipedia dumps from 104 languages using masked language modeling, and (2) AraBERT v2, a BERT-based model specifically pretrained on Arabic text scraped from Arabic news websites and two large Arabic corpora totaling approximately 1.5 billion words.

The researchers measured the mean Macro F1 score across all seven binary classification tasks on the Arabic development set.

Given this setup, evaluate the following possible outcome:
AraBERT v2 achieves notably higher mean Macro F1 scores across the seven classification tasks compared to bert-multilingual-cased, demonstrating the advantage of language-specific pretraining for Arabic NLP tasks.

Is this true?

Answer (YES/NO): YES